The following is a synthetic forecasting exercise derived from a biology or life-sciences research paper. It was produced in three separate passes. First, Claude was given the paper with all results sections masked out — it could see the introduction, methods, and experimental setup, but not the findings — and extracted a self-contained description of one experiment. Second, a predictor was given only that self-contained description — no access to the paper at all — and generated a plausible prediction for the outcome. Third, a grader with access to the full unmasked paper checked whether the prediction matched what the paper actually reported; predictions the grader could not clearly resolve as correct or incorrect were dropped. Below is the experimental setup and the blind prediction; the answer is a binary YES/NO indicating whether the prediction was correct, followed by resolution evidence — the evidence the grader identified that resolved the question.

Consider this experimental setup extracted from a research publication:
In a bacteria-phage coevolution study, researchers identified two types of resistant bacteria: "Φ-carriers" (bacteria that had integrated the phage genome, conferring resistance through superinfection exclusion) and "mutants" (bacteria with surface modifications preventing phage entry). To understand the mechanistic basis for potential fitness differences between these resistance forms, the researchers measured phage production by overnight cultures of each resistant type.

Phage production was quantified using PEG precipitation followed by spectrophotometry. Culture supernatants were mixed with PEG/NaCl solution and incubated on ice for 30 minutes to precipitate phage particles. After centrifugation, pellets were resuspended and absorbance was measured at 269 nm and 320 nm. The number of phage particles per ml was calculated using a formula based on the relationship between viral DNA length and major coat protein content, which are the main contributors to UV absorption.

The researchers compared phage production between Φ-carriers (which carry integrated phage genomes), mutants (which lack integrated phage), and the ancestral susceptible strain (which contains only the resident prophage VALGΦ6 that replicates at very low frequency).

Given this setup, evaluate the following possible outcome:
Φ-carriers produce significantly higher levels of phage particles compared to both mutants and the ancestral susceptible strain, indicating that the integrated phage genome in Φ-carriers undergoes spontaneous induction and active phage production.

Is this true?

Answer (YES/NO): NO